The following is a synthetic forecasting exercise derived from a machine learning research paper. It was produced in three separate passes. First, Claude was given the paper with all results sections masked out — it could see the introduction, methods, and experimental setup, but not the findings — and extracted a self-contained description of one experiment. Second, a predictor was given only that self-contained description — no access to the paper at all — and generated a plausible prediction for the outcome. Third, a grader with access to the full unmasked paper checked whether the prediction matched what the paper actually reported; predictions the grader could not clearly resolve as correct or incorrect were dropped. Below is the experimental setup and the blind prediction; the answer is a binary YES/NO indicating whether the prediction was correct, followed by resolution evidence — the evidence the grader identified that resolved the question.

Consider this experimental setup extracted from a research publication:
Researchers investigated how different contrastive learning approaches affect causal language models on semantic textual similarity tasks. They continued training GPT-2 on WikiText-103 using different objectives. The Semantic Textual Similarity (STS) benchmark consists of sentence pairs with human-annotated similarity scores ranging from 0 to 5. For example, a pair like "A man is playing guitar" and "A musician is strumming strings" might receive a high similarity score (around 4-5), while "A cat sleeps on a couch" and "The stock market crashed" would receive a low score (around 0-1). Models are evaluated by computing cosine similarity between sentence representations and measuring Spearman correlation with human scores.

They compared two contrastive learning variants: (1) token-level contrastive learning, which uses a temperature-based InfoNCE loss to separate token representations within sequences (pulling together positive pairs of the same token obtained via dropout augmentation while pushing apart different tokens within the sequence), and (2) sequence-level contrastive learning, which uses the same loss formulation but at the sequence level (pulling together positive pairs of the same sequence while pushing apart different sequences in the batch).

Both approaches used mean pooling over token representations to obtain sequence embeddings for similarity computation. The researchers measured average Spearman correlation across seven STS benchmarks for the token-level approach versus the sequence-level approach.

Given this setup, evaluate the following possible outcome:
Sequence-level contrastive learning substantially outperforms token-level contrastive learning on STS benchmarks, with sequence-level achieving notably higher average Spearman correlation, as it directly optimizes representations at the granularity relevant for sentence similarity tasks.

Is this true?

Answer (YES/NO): NO